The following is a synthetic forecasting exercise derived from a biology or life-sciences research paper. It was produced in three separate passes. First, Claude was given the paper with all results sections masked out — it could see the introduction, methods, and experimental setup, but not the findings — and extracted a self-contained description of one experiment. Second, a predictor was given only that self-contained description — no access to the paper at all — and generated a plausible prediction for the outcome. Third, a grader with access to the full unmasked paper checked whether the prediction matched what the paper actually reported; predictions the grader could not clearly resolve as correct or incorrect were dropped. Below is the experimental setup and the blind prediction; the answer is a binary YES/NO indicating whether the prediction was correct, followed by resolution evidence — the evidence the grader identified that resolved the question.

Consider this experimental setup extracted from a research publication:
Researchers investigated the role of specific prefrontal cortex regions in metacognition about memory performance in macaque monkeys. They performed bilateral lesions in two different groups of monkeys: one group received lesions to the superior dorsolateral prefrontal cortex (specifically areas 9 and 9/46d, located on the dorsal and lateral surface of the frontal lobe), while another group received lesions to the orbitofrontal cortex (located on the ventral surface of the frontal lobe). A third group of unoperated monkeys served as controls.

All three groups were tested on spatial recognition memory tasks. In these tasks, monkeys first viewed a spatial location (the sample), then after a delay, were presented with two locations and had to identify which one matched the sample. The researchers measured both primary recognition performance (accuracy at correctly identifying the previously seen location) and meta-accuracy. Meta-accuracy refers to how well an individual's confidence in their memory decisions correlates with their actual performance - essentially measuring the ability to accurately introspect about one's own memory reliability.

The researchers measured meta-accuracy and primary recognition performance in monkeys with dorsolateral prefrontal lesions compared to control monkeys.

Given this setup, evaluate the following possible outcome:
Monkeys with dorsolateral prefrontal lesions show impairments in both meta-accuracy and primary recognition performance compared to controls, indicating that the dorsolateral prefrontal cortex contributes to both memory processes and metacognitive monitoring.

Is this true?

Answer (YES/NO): NO